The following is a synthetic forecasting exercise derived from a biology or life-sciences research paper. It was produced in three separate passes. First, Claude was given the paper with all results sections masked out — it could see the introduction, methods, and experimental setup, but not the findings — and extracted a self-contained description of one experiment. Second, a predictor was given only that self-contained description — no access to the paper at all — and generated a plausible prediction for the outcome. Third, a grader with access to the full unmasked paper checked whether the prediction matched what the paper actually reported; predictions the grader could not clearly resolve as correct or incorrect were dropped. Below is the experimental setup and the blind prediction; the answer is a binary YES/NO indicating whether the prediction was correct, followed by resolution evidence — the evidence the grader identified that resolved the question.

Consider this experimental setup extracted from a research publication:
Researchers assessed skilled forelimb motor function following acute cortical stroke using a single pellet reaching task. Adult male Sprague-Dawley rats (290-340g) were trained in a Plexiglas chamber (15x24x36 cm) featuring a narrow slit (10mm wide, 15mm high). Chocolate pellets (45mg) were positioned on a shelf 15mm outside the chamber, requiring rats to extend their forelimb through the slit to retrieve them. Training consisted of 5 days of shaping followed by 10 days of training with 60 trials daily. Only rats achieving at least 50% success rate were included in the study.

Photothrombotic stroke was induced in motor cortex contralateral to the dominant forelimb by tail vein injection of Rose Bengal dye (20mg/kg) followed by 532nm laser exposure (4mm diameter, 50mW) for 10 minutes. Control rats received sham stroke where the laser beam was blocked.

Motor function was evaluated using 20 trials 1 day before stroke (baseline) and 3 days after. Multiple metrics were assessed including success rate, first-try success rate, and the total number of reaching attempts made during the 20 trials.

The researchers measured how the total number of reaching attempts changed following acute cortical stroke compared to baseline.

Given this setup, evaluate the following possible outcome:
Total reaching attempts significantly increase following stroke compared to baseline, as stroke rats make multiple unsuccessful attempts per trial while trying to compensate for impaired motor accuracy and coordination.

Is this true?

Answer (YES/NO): YES